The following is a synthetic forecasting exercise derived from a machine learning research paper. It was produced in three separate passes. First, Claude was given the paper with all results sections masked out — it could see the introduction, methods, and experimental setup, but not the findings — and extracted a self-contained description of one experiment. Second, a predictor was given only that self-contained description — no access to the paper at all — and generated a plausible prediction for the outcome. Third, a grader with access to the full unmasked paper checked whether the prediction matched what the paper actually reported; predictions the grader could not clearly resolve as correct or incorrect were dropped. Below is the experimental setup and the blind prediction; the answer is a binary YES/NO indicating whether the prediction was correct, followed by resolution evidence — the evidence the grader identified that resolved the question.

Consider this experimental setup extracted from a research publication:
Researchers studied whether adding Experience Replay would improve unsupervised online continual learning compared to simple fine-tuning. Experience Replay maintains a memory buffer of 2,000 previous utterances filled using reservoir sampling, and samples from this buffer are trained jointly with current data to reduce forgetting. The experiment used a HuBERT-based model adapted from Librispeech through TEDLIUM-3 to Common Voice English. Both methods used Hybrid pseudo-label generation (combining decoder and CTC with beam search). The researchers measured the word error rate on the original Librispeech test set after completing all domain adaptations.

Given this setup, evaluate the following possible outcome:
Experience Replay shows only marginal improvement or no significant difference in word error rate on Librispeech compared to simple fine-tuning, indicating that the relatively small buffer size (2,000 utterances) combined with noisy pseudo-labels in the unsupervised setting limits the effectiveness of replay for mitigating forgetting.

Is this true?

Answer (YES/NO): NO